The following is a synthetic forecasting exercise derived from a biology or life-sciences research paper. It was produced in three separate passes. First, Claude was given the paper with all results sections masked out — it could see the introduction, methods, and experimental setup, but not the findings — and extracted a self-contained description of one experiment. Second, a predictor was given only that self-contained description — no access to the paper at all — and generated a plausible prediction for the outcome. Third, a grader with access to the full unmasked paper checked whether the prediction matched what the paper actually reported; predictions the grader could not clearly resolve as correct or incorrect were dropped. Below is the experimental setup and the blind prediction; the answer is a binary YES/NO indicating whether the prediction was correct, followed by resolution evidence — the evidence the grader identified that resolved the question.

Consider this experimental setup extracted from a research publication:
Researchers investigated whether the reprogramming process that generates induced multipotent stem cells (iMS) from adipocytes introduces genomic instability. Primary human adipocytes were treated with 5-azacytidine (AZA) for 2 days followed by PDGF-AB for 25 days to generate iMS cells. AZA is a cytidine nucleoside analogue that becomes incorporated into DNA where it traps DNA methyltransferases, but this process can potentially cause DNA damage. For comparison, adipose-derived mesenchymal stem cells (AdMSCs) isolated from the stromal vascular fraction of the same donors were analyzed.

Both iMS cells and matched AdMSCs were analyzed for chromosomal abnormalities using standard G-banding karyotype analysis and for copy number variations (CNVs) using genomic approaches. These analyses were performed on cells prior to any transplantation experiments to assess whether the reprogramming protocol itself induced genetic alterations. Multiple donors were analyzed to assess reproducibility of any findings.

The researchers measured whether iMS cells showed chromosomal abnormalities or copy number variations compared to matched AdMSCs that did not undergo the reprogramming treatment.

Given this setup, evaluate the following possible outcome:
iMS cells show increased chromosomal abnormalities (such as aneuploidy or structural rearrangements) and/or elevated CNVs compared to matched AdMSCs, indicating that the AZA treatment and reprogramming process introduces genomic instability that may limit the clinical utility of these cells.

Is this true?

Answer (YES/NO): NO